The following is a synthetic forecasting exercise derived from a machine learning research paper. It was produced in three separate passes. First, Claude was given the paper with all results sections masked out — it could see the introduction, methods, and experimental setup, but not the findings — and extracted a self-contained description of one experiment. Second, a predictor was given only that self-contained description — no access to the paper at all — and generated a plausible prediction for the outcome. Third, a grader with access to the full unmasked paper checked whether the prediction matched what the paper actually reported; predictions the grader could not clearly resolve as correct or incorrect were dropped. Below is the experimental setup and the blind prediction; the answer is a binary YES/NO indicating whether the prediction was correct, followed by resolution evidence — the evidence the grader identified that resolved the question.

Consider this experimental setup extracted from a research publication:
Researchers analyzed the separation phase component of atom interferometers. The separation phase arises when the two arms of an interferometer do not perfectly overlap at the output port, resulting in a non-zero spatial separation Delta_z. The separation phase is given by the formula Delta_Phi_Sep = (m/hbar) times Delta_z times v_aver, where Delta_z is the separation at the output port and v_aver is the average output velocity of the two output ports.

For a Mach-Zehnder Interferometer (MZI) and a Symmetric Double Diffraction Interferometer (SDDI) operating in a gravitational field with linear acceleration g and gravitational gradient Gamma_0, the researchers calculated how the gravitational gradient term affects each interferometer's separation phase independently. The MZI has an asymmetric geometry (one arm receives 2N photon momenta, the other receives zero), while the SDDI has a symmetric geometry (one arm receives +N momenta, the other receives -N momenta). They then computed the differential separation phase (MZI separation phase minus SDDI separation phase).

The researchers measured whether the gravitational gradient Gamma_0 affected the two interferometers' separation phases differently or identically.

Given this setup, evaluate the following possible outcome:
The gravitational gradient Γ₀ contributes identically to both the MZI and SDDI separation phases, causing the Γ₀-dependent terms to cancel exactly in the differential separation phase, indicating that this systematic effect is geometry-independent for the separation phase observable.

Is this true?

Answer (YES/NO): YES